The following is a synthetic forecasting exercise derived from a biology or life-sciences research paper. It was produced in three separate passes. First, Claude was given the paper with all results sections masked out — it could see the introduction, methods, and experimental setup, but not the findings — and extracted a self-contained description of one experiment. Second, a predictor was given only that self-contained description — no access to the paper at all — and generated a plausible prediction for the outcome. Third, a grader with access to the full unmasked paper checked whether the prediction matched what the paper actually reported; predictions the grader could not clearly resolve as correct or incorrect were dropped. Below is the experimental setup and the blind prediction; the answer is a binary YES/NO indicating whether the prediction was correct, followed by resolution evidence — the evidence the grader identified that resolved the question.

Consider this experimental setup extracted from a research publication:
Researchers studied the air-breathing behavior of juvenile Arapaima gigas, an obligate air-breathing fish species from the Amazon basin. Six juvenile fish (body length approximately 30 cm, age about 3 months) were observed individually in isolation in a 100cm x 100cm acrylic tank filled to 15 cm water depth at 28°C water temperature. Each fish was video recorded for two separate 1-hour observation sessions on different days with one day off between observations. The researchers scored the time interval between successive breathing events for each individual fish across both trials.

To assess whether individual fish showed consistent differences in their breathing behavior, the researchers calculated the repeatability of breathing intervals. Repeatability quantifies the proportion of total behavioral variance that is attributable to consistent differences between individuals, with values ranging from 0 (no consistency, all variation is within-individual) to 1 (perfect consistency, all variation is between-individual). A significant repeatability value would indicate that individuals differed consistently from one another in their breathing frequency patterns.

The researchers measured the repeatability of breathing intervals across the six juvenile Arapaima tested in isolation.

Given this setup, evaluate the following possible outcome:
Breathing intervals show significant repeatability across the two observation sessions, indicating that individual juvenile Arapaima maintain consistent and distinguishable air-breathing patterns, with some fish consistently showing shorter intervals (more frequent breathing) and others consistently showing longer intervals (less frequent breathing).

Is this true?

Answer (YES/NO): YES